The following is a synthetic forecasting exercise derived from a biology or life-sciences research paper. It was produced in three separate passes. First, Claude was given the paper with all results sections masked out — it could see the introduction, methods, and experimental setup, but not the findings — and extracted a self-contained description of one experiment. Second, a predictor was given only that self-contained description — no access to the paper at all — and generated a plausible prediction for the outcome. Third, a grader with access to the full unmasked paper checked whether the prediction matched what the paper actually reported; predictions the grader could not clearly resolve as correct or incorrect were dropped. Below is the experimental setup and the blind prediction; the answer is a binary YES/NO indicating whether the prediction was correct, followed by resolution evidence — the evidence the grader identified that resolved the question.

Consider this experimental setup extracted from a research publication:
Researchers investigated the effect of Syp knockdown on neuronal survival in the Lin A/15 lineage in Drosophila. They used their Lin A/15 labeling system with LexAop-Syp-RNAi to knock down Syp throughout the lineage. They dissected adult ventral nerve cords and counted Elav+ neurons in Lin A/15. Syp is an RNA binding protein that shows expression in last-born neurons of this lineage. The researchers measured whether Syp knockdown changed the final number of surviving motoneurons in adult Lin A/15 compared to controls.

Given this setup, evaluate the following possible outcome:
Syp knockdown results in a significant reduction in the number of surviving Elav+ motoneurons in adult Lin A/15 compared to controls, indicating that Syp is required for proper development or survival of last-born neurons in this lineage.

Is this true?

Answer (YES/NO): NO